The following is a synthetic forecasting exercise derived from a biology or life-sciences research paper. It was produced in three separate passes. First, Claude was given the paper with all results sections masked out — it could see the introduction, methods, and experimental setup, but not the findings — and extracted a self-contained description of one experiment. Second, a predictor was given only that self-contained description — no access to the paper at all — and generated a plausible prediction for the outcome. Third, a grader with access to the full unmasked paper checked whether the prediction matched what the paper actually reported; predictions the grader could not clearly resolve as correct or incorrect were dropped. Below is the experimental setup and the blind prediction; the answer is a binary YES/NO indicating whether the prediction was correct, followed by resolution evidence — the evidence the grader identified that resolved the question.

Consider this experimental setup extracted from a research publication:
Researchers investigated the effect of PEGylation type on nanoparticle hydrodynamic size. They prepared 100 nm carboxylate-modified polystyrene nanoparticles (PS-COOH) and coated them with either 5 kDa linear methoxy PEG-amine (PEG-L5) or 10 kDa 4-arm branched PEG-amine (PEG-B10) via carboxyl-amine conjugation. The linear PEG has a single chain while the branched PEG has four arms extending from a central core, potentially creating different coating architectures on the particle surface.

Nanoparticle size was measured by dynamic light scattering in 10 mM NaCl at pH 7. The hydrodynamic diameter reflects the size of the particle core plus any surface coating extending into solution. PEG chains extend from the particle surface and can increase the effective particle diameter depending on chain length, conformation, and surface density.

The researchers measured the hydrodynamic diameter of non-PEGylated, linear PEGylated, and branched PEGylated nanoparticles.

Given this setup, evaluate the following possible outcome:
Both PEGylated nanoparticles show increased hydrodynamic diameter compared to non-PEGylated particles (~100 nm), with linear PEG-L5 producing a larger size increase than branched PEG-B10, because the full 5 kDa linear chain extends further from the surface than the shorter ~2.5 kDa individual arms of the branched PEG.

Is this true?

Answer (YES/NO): NO